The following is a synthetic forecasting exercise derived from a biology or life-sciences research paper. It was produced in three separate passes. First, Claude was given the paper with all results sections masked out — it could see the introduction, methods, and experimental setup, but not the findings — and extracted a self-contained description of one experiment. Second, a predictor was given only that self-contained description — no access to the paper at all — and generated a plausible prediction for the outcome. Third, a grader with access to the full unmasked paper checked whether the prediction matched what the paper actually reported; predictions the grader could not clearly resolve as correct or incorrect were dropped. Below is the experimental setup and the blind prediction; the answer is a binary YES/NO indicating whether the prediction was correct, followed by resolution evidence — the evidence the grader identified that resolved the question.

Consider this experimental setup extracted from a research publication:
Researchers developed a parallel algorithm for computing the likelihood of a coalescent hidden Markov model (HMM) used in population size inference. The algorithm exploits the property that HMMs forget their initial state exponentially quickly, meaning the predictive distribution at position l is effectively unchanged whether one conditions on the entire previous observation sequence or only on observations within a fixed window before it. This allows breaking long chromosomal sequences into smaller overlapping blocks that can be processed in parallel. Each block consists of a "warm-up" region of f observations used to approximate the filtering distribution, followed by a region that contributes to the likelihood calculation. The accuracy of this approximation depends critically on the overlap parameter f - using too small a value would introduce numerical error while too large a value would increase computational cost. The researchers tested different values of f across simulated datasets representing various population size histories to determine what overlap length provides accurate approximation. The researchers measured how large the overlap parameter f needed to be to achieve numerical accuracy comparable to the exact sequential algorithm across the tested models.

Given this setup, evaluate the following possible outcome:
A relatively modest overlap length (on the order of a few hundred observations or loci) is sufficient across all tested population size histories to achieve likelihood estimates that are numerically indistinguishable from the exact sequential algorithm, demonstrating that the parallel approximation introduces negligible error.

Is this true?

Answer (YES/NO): NO